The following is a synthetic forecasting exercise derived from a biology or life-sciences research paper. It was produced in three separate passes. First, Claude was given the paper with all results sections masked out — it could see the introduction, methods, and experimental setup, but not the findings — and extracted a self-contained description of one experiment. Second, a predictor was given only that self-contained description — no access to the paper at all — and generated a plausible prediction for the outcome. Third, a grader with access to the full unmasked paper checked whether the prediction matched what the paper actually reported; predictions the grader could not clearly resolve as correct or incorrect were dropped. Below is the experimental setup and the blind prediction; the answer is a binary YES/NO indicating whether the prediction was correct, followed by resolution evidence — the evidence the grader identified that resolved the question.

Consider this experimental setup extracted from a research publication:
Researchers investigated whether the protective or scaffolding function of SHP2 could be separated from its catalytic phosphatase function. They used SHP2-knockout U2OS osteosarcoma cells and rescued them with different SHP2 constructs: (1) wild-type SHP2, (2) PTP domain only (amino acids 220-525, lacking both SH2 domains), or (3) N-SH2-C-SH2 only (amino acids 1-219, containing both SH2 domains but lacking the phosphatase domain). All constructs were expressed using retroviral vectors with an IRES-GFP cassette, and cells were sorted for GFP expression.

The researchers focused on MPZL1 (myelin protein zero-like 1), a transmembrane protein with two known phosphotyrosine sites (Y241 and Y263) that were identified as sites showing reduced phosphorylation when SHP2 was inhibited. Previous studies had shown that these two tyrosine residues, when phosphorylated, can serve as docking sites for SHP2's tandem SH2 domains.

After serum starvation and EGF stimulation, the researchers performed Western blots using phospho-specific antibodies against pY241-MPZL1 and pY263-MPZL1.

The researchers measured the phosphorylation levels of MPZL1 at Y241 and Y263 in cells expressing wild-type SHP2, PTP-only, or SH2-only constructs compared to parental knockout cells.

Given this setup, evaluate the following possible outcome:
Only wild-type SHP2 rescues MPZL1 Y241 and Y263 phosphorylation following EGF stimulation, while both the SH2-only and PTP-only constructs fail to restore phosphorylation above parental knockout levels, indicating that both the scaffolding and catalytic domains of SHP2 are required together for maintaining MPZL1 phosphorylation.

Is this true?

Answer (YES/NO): NO